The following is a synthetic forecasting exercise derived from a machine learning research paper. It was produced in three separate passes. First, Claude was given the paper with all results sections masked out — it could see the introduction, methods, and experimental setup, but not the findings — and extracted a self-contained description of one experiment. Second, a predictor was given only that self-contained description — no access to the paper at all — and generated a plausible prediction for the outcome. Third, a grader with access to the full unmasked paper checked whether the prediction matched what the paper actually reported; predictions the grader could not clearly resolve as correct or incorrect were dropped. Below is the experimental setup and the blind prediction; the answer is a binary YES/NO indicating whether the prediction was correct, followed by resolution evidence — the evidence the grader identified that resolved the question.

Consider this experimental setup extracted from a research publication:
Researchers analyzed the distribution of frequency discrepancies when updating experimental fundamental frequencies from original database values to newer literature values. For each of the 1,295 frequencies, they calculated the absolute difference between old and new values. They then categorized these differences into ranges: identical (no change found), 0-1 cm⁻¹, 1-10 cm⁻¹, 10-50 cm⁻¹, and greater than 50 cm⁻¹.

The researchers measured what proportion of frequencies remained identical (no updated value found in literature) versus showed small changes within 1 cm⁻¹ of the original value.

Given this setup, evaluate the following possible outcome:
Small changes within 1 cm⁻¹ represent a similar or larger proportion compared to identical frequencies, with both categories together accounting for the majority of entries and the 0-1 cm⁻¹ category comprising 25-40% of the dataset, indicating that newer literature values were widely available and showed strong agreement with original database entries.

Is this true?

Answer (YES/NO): YES